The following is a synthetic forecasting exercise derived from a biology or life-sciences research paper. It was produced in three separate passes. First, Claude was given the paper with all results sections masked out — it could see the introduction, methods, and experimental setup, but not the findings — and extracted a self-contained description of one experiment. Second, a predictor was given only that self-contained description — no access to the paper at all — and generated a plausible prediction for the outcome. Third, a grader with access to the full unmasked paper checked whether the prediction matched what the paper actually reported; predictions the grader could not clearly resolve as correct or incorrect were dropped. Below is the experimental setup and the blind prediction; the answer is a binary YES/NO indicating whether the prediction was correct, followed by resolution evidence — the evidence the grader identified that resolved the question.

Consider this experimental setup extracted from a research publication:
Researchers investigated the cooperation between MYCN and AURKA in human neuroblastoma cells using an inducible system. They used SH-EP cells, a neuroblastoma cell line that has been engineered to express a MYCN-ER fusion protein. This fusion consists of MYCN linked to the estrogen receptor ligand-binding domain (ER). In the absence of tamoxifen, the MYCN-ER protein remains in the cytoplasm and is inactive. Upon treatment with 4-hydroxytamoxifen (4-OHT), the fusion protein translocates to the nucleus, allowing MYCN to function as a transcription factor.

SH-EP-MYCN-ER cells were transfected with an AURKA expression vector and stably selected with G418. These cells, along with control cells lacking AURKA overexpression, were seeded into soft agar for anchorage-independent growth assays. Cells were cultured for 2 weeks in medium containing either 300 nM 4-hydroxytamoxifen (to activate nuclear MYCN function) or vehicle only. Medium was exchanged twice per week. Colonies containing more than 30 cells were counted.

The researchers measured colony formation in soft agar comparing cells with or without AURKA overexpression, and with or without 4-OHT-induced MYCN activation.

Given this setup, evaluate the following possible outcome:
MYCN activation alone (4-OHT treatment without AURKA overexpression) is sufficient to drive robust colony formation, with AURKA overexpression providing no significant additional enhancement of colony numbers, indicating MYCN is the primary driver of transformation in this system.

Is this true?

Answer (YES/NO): NO